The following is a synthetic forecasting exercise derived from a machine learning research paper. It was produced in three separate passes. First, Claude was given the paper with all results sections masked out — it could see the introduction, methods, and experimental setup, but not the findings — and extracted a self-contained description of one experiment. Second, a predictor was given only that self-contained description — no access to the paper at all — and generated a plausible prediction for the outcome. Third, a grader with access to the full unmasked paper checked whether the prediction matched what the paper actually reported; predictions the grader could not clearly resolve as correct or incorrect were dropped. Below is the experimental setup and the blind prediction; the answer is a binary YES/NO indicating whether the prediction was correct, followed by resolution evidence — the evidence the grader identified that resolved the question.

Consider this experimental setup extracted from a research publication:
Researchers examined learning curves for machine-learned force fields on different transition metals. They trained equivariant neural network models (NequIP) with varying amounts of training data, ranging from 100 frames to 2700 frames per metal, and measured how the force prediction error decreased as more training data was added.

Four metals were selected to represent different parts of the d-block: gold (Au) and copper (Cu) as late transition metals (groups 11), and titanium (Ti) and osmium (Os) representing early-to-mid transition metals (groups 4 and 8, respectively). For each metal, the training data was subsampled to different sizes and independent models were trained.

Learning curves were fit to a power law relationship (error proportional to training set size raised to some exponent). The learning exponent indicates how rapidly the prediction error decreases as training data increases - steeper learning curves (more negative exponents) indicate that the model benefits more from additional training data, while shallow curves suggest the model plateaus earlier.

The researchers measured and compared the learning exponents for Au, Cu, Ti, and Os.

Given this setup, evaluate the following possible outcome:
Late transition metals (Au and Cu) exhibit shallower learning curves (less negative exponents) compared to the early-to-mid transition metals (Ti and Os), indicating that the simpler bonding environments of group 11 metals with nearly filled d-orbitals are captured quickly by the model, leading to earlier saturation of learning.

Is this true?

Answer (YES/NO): NO